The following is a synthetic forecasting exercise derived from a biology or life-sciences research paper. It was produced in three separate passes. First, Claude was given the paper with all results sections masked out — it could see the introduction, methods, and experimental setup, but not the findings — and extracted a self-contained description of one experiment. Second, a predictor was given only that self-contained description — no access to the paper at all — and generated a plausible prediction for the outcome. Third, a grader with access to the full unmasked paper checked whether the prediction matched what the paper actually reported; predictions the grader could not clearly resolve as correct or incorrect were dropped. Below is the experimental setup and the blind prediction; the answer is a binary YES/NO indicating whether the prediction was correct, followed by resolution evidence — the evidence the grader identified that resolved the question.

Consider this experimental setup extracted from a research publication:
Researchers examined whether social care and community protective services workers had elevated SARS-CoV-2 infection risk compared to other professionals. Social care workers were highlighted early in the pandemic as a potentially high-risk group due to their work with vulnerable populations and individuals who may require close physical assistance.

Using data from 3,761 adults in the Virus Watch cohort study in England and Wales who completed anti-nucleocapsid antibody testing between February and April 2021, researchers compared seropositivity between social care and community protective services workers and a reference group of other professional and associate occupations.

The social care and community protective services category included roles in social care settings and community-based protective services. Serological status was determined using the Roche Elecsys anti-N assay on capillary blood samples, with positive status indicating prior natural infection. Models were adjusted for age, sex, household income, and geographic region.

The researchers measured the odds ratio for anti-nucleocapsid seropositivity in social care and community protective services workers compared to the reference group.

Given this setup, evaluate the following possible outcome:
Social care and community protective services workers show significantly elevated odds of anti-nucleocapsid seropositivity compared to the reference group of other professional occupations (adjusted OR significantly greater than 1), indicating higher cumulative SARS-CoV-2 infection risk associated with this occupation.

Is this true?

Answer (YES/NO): NO